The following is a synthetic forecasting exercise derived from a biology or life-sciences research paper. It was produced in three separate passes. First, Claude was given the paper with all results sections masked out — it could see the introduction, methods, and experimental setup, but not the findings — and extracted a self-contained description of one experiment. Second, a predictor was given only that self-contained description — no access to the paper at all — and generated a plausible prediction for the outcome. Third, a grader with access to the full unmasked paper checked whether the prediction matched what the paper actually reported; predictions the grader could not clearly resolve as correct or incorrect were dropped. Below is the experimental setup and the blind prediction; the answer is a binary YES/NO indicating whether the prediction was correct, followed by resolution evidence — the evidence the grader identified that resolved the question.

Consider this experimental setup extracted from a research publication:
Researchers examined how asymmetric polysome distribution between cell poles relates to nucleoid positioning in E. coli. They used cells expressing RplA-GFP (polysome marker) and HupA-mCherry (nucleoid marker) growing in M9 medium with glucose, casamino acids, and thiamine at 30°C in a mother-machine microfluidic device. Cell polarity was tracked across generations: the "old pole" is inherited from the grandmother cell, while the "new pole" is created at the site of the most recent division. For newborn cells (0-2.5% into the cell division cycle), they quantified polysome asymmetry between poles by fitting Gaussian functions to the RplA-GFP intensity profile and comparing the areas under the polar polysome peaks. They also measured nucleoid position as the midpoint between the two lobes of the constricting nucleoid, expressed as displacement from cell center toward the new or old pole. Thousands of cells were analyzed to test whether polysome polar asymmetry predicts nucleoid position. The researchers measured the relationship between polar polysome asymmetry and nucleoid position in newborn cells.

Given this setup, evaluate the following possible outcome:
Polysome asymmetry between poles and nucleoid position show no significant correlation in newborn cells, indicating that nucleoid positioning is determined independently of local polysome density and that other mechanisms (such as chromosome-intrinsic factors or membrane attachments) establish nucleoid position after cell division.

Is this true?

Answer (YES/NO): NO